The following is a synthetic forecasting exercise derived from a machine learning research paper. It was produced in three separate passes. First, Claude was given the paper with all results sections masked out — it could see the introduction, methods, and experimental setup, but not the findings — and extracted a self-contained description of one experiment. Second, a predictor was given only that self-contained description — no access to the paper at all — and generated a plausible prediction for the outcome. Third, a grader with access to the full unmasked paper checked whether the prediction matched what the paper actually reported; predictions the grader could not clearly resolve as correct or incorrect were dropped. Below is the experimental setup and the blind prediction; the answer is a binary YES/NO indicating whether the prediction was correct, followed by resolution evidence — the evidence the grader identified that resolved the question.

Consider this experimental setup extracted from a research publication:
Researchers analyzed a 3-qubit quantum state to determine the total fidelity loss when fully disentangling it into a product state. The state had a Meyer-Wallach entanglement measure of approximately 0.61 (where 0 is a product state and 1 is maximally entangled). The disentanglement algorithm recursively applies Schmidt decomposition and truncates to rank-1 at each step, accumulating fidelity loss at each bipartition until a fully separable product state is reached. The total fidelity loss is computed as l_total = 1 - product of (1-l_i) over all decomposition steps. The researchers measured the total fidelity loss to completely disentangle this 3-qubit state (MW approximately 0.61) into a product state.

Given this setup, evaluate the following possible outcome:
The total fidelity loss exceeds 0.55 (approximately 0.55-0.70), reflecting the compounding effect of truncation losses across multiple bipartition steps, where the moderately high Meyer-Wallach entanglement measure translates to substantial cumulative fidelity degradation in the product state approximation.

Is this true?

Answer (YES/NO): NO